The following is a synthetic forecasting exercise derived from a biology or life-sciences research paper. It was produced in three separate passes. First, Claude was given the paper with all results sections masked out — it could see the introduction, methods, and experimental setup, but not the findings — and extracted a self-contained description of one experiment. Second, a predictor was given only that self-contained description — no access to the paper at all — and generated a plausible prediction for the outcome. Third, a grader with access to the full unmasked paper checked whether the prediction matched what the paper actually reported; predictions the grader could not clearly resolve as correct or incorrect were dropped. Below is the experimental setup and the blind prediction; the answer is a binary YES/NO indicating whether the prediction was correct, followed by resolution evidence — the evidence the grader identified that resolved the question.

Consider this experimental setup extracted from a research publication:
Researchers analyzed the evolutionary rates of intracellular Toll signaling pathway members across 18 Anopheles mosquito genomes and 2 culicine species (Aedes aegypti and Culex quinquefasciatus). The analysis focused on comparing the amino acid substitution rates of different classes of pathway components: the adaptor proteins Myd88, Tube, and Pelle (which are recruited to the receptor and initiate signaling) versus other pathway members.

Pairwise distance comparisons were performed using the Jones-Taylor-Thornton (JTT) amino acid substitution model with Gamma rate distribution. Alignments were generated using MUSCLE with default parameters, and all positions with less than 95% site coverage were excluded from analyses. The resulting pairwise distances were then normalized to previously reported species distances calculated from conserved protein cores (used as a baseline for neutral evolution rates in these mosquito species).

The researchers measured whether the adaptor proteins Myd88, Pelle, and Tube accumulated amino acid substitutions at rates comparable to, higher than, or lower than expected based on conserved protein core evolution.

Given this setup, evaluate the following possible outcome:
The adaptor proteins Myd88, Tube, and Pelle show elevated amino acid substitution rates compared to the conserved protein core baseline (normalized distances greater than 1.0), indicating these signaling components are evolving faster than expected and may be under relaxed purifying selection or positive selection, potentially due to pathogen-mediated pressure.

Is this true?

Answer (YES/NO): YES